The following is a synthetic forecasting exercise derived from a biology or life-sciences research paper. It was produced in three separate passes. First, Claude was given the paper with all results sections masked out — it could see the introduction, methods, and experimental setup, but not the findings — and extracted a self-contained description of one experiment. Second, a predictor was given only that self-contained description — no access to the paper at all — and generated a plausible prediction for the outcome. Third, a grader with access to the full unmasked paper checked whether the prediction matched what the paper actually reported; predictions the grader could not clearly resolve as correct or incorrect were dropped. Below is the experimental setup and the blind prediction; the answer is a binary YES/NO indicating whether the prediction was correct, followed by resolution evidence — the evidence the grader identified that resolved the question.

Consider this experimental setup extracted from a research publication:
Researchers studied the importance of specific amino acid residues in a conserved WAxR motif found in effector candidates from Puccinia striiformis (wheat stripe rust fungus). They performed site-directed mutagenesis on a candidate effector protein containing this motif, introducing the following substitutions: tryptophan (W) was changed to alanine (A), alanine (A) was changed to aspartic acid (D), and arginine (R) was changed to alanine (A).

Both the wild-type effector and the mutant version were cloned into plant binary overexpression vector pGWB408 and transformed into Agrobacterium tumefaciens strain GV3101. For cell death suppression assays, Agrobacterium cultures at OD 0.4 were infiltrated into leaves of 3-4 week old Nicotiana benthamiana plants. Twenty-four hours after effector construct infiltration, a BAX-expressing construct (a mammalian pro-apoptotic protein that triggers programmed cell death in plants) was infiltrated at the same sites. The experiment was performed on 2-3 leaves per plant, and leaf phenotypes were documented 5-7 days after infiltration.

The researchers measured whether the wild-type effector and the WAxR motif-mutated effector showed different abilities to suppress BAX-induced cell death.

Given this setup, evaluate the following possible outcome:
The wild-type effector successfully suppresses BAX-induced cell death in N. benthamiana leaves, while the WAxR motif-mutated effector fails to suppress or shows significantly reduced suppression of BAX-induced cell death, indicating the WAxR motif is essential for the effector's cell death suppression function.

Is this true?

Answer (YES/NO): NO